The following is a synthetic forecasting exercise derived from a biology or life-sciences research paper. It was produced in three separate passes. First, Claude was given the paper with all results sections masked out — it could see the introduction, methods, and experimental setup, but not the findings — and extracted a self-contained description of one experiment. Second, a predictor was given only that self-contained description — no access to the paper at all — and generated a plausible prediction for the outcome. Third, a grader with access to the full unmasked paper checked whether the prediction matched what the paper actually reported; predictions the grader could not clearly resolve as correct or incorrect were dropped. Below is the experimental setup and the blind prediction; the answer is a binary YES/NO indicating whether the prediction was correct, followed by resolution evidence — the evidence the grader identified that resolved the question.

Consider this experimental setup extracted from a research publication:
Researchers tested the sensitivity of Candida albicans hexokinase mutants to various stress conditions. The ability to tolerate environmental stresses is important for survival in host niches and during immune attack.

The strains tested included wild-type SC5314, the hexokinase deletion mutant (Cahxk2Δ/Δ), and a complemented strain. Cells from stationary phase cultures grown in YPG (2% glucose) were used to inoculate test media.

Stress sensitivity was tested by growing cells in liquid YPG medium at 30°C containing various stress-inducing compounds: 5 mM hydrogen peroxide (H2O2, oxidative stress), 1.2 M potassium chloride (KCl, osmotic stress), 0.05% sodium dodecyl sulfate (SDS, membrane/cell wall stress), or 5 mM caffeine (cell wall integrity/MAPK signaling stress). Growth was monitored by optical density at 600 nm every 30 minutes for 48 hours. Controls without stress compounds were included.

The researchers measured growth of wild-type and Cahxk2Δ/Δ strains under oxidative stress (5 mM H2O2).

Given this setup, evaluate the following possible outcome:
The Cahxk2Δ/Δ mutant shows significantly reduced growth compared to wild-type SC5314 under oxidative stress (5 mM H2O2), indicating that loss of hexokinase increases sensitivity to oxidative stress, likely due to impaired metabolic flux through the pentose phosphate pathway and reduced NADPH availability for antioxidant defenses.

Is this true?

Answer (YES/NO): YES